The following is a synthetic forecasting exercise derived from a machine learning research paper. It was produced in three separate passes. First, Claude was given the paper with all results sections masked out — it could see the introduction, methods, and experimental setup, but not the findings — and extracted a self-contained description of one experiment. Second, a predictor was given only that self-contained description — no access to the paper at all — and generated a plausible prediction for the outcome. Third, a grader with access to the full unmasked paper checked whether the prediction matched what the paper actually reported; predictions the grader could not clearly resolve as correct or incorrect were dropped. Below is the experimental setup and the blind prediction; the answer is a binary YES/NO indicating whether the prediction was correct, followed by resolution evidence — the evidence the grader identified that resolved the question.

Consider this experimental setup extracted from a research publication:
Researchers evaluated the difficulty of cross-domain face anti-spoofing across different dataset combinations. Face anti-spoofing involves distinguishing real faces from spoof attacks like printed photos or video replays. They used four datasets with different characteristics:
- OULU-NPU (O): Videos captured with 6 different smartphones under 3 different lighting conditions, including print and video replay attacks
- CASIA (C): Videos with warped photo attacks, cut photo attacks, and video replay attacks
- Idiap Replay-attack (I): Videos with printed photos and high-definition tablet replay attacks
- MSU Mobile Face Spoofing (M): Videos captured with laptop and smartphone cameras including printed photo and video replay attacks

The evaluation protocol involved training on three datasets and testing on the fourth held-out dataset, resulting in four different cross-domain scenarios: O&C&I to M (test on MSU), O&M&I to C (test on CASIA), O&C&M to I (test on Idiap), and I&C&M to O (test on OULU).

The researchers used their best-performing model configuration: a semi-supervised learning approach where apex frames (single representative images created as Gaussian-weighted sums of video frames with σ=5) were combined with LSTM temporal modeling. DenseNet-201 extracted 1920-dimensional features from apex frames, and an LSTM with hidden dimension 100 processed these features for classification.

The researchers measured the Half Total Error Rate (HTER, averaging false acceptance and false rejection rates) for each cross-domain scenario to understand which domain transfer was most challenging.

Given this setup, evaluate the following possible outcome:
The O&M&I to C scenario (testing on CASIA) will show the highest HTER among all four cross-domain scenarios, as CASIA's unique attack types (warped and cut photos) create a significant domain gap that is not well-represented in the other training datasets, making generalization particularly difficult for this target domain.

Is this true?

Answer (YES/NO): NO